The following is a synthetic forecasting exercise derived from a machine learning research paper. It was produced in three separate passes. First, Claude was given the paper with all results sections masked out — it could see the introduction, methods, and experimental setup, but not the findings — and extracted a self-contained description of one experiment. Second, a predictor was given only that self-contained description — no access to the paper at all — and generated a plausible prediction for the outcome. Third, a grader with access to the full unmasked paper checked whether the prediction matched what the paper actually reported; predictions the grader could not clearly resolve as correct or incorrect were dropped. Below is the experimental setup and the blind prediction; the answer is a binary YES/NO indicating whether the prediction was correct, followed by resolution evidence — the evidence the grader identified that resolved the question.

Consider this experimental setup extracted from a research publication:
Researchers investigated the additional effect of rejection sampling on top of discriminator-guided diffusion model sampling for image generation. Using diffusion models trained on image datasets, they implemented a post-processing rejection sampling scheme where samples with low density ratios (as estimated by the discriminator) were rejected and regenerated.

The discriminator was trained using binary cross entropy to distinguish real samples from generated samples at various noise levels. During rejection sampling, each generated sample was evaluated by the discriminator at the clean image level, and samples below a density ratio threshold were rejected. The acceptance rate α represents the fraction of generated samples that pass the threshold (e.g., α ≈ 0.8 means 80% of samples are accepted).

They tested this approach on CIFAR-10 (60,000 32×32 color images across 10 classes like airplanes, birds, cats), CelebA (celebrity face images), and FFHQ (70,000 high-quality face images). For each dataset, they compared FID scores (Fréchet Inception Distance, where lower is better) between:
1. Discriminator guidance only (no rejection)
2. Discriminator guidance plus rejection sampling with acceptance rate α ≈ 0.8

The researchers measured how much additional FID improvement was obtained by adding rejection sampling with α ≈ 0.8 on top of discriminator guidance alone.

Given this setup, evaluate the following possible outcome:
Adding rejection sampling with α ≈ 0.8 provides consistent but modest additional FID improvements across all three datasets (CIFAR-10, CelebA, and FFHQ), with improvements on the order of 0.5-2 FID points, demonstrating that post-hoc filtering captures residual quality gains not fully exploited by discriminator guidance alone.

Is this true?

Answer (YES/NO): NO